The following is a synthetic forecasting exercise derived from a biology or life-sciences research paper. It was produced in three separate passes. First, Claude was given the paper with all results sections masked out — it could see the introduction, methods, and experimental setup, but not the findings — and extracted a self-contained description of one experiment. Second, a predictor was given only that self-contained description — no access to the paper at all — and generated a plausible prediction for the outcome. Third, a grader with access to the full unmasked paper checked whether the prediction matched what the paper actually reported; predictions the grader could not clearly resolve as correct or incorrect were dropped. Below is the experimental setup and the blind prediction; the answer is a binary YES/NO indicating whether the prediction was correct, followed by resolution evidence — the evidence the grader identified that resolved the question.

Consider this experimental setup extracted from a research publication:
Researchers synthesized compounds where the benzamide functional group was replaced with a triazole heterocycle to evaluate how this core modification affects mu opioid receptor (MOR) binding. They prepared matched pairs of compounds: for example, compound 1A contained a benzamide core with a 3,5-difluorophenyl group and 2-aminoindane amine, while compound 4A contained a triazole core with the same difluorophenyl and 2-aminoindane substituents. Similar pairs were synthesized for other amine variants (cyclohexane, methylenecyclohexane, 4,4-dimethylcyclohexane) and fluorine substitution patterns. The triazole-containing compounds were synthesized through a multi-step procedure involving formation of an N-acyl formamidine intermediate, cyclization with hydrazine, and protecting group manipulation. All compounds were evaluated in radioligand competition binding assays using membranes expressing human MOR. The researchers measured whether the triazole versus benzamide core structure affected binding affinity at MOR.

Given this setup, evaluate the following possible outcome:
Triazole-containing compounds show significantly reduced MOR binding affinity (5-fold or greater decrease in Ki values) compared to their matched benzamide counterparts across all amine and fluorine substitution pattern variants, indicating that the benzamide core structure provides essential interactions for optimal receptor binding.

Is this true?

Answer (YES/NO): NO